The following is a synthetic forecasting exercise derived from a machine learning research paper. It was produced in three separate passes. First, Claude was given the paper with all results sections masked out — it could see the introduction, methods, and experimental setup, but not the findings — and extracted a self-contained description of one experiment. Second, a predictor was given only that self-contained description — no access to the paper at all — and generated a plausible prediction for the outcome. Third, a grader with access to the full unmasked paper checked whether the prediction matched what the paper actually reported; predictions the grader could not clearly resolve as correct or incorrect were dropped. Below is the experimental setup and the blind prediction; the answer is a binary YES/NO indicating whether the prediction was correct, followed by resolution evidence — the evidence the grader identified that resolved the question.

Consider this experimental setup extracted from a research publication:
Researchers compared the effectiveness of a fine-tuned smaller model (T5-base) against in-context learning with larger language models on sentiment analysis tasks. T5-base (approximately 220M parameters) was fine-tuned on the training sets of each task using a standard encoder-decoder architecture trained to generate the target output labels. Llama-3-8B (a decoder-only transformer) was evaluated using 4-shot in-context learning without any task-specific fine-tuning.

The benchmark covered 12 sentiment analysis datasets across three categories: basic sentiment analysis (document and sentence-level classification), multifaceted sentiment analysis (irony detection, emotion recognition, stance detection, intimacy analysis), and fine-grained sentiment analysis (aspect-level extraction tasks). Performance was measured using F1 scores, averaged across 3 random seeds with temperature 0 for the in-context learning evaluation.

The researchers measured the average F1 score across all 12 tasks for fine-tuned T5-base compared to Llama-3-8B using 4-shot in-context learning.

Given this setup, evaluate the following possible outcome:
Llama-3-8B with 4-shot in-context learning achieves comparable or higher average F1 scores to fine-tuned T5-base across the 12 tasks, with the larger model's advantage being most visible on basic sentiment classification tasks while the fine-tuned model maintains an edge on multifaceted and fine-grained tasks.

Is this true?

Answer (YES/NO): NO